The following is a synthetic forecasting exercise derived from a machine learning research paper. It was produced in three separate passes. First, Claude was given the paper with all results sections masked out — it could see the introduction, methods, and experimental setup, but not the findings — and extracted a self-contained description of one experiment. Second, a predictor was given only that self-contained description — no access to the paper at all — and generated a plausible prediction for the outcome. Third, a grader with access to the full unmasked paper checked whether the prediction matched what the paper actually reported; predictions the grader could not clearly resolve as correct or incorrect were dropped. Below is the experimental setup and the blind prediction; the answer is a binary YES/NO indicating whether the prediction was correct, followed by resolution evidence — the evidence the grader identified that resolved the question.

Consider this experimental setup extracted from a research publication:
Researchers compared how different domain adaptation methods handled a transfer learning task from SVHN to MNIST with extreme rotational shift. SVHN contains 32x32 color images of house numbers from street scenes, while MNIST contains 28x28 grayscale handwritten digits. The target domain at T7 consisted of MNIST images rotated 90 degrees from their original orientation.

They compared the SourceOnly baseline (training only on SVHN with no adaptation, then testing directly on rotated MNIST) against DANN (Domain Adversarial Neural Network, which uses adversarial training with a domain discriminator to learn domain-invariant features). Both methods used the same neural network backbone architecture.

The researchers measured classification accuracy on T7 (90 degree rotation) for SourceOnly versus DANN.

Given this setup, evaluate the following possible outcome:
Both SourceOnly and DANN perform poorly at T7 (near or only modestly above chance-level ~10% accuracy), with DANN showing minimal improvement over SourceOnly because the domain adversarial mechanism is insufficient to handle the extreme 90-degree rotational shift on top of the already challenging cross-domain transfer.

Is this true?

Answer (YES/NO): NO